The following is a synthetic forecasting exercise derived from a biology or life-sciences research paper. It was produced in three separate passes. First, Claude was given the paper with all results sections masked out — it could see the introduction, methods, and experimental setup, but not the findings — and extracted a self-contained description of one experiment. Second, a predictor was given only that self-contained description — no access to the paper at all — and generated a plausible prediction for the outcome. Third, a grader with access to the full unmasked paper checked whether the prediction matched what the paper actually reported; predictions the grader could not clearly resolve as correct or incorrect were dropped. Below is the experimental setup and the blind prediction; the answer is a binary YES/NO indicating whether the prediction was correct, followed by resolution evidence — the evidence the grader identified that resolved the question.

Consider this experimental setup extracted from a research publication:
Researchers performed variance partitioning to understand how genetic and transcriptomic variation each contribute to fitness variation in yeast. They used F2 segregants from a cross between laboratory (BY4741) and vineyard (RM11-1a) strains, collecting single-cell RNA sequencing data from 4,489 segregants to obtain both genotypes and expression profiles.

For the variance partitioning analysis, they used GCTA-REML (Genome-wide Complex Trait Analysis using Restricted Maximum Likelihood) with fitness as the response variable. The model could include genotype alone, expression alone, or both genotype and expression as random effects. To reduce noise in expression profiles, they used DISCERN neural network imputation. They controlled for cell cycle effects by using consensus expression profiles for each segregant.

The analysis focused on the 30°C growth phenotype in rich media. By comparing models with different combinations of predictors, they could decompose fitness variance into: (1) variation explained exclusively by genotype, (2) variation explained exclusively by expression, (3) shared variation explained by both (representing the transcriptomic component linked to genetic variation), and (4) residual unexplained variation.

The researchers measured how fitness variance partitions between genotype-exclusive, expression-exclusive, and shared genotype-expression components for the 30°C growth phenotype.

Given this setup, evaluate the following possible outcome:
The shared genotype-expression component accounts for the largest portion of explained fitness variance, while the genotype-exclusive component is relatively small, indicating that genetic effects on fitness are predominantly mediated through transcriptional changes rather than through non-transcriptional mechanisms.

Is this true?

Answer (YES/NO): NO